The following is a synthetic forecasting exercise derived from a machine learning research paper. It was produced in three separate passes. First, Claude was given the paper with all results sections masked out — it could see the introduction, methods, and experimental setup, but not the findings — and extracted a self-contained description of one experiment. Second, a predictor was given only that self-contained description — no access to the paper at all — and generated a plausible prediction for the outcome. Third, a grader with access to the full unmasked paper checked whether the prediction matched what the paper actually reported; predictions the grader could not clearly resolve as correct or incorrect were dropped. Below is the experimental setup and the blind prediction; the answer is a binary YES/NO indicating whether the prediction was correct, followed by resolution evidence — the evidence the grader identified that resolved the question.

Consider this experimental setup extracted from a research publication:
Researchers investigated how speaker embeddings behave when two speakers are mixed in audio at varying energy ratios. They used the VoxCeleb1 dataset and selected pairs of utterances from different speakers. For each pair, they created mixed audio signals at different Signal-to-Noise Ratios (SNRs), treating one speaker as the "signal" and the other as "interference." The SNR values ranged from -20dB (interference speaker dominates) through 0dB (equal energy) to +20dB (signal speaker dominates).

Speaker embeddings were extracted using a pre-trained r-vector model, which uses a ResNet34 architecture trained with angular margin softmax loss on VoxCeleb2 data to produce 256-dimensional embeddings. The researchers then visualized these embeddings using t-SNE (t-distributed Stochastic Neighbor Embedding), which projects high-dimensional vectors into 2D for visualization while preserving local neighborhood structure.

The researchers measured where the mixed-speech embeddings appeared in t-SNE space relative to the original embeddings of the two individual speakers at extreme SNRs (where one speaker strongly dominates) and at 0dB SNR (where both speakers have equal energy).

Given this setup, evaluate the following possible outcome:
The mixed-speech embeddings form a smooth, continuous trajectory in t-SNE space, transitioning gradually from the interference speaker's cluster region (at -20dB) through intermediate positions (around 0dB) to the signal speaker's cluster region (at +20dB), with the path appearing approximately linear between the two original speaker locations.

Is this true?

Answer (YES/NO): NO